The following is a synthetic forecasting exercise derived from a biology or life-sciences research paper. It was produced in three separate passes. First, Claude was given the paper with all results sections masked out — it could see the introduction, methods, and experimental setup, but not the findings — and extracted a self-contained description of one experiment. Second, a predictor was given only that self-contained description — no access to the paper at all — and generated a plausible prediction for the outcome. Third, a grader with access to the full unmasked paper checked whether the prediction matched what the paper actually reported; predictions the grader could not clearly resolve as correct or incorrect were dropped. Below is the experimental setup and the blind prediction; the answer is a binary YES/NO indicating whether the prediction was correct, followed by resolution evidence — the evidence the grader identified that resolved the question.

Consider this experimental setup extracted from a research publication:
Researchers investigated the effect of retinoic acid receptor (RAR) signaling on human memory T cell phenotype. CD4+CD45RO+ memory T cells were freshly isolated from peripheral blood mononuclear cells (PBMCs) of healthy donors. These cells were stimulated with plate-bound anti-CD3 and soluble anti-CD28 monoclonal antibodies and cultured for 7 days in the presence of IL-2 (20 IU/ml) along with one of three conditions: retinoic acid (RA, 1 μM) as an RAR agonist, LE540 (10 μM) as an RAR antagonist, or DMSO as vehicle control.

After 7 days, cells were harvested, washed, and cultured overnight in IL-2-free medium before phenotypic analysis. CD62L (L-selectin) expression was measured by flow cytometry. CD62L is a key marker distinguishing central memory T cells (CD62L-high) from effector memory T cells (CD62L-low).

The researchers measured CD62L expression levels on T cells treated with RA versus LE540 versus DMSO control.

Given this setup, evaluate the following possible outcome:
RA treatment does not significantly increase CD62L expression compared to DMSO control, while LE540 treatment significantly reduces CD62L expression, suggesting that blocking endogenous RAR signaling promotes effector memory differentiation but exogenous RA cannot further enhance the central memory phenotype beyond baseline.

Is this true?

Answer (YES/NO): NO